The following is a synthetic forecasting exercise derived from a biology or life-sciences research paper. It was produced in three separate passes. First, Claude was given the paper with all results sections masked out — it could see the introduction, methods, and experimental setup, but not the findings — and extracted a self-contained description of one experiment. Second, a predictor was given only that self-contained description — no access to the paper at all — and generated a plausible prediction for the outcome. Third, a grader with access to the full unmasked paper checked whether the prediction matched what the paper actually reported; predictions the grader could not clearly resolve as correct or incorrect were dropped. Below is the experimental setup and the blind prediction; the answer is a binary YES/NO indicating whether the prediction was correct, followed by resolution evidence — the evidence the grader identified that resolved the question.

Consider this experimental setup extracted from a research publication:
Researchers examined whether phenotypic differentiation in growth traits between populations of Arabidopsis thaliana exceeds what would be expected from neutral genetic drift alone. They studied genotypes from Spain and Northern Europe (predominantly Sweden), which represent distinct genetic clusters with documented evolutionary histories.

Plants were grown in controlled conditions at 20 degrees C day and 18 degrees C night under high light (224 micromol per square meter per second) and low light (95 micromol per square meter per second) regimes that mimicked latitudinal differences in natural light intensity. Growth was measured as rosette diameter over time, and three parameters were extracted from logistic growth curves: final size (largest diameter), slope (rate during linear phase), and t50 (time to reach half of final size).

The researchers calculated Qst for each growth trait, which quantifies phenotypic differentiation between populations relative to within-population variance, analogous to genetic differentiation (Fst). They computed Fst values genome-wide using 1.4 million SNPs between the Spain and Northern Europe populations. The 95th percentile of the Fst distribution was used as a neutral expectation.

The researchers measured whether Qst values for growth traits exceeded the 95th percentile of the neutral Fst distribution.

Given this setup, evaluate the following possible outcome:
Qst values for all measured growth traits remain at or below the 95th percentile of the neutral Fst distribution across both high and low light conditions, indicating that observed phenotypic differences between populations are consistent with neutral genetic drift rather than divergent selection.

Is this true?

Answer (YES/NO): NO